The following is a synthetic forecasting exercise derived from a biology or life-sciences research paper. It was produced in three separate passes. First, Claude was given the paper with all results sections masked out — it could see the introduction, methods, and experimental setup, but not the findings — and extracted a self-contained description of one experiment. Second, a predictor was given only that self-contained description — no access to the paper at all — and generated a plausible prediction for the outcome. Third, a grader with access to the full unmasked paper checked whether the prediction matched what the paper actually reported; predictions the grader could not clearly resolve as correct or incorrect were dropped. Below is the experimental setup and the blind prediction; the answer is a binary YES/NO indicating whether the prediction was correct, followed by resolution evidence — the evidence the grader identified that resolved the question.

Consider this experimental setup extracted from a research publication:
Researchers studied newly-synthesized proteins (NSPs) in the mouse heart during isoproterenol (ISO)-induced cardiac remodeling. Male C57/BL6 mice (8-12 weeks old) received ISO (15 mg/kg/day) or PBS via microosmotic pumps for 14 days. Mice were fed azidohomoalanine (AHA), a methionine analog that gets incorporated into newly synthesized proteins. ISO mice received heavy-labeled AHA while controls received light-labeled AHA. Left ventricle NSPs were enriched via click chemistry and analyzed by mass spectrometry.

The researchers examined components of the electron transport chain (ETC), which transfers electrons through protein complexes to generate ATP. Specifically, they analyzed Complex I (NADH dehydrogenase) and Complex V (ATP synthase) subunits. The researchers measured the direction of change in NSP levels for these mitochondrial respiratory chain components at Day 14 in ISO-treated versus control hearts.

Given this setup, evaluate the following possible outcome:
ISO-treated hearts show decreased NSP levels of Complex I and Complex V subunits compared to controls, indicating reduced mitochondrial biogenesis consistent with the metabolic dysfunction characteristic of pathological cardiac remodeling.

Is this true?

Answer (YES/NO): YES